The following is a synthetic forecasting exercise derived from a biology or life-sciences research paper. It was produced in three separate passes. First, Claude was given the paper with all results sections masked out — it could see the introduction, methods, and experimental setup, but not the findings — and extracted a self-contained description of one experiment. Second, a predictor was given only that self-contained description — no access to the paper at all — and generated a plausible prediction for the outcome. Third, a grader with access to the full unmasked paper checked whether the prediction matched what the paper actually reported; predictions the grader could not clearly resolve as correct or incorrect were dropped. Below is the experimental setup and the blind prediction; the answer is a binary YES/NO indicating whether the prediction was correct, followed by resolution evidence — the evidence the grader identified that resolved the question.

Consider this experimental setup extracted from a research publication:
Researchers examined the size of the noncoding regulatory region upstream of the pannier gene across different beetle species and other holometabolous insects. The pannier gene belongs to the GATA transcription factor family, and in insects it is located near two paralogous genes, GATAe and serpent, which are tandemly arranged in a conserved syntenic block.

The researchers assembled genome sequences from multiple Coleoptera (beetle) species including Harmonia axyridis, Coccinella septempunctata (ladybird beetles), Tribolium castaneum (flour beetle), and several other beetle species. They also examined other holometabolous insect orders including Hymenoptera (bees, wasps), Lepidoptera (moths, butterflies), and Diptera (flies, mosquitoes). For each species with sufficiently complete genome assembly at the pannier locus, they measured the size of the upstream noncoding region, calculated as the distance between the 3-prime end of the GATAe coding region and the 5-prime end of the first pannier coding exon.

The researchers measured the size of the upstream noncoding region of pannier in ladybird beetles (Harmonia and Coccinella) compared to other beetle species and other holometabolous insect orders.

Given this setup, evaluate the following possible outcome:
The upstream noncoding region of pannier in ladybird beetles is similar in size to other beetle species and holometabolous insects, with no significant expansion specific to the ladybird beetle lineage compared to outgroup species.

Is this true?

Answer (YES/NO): NO